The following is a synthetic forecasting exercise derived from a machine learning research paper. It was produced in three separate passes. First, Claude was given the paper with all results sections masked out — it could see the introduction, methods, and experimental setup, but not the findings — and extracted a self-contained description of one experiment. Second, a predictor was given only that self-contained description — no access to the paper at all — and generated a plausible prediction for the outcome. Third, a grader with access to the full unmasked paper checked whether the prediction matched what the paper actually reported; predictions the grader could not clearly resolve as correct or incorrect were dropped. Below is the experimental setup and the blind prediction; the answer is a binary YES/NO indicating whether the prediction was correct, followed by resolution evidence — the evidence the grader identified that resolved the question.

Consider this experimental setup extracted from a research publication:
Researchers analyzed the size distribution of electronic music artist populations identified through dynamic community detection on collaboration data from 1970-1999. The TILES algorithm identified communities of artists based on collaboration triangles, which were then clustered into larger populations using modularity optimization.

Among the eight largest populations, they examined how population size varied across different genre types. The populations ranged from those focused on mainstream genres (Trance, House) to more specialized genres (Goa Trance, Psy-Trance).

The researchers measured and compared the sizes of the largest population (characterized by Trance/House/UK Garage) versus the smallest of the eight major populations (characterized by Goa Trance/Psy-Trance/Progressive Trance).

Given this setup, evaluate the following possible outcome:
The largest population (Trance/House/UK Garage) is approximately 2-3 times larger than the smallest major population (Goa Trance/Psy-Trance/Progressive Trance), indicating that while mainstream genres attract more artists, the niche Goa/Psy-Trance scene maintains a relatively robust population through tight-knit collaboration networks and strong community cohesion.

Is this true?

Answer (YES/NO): NO